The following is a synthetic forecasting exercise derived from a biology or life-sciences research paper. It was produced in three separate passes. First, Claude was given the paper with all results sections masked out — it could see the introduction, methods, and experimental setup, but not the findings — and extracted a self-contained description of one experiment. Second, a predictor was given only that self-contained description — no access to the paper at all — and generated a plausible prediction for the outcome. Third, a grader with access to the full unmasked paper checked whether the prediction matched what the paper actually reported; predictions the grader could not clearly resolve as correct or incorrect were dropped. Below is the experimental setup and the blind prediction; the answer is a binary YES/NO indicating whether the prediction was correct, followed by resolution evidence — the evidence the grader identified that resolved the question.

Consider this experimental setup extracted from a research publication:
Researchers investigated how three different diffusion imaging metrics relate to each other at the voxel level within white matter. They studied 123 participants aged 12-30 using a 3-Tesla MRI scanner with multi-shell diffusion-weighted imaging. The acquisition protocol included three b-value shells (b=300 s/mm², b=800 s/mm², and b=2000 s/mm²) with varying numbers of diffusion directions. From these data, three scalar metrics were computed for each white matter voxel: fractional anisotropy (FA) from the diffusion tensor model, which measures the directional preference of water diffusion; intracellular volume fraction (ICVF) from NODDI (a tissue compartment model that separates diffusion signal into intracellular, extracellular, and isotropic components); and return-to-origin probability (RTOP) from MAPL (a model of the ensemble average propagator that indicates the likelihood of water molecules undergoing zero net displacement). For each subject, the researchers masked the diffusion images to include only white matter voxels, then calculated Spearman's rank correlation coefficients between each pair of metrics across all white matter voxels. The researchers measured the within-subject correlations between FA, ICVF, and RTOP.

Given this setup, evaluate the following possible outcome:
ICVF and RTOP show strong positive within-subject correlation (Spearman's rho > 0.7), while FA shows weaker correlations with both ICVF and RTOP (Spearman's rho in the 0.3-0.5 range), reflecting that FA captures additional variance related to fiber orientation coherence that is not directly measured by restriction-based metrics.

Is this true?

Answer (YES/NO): NO